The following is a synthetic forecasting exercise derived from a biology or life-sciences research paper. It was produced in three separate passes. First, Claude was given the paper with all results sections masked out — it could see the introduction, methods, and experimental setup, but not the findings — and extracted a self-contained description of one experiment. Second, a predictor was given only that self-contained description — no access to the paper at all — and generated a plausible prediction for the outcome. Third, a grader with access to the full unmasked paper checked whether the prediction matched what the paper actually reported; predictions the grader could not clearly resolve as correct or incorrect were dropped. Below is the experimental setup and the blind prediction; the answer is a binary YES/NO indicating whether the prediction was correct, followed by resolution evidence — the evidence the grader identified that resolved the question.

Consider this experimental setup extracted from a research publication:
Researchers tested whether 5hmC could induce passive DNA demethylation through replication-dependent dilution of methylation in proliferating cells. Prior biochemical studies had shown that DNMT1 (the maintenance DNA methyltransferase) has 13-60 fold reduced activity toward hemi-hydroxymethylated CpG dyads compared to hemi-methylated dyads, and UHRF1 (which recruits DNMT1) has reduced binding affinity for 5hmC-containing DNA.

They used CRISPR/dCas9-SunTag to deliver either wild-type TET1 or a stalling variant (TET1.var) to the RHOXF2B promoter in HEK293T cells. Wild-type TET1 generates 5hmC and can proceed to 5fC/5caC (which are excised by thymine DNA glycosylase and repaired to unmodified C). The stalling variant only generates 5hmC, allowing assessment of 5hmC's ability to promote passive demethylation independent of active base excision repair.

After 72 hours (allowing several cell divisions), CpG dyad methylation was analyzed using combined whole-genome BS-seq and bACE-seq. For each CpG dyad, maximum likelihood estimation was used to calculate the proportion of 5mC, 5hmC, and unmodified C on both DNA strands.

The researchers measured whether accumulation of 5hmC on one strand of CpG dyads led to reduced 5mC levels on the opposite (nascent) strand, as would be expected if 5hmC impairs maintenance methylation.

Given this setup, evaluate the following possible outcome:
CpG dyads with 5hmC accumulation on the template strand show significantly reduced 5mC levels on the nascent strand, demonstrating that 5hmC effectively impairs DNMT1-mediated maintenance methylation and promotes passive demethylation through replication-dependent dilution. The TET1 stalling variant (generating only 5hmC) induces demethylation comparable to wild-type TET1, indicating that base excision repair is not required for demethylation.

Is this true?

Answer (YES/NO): NO